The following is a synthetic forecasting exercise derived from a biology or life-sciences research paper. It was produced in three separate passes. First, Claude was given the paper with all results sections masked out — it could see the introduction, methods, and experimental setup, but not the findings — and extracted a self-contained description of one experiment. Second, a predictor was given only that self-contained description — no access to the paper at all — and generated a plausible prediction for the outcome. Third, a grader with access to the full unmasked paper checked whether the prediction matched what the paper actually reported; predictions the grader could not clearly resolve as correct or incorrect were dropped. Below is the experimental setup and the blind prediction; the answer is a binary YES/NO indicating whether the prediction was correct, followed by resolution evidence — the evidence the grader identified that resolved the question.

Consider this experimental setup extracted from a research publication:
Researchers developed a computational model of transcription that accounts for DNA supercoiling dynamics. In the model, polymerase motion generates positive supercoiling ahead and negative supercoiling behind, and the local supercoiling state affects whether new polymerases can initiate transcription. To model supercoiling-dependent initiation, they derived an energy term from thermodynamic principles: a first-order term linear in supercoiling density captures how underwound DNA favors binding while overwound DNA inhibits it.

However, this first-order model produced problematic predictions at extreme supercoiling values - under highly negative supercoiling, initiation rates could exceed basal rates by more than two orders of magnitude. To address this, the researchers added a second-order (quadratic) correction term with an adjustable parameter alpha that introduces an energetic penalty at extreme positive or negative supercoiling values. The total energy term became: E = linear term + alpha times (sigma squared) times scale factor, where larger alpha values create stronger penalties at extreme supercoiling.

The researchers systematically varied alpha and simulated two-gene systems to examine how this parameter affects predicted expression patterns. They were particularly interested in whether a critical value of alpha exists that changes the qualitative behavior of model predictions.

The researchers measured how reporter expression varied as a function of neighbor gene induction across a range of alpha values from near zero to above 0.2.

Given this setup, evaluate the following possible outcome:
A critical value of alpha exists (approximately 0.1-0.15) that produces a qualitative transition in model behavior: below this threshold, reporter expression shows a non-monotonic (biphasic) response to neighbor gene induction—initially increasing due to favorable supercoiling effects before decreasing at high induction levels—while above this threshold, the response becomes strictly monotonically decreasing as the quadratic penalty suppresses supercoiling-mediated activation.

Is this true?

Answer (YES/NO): NO